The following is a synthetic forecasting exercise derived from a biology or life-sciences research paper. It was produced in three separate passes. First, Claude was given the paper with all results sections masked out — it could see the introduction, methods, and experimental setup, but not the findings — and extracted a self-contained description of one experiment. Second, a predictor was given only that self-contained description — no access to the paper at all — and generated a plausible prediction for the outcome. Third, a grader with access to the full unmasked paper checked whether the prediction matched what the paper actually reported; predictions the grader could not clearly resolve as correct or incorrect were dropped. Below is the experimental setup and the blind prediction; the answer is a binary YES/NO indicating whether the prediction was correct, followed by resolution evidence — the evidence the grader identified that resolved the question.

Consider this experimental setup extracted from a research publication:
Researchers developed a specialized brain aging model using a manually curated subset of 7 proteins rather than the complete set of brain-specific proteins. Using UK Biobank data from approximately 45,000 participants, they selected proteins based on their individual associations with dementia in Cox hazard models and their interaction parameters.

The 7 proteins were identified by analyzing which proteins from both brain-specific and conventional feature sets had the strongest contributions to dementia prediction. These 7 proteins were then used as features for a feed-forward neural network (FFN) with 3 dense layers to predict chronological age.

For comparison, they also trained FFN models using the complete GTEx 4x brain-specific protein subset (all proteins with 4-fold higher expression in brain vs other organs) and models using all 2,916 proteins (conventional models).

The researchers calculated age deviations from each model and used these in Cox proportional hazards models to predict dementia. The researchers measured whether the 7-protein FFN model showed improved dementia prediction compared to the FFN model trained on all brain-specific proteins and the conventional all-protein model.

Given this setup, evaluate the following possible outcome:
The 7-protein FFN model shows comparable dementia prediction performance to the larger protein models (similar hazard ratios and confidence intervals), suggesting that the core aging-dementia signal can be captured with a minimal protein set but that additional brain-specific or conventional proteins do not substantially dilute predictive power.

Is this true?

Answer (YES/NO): YES